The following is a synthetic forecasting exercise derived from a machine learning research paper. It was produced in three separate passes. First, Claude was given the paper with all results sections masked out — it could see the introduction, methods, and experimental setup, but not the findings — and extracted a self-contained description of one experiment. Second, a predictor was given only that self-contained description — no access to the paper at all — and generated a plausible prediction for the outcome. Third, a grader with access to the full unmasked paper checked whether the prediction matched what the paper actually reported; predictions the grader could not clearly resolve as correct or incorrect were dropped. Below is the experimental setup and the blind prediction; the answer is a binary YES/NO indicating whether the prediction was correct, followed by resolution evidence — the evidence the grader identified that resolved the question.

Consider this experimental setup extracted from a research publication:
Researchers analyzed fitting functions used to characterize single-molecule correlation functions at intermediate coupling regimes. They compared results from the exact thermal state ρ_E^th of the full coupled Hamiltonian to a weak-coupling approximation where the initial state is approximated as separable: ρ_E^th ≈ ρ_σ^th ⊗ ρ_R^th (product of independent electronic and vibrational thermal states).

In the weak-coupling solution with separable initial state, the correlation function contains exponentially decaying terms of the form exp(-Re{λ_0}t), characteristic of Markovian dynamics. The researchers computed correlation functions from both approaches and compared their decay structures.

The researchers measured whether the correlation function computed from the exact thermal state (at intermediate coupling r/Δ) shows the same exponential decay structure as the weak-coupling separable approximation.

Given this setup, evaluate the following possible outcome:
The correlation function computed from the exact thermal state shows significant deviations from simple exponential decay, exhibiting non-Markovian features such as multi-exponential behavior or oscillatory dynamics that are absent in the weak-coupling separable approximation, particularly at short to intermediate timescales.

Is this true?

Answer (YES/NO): YES